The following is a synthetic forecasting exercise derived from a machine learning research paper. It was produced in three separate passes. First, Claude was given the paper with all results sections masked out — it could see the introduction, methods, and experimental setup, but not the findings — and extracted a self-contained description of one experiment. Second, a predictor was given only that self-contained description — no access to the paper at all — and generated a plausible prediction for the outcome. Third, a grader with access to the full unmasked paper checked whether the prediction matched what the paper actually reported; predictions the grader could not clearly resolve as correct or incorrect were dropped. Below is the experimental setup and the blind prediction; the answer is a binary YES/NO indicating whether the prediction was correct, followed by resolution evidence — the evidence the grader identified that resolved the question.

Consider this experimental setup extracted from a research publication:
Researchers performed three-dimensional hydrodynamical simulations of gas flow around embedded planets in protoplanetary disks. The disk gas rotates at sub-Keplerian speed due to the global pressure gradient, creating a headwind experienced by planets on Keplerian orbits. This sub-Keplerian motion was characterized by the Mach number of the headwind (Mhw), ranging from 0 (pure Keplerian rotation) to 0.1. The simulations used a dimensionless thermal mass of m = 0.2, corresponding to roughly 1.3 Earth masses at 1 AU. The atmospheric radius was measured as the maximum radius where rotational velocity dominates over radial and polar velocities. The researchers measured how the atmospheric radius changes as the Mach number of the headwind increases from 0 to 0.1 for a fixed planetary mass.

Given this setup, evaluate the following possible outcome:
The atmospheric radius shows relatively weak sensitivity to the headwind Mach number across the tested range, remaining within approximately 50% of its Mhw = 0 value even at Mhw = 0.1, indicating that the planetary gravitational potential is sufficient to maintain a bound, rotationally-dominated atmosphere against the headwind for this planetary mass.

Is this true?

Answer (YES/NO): YES